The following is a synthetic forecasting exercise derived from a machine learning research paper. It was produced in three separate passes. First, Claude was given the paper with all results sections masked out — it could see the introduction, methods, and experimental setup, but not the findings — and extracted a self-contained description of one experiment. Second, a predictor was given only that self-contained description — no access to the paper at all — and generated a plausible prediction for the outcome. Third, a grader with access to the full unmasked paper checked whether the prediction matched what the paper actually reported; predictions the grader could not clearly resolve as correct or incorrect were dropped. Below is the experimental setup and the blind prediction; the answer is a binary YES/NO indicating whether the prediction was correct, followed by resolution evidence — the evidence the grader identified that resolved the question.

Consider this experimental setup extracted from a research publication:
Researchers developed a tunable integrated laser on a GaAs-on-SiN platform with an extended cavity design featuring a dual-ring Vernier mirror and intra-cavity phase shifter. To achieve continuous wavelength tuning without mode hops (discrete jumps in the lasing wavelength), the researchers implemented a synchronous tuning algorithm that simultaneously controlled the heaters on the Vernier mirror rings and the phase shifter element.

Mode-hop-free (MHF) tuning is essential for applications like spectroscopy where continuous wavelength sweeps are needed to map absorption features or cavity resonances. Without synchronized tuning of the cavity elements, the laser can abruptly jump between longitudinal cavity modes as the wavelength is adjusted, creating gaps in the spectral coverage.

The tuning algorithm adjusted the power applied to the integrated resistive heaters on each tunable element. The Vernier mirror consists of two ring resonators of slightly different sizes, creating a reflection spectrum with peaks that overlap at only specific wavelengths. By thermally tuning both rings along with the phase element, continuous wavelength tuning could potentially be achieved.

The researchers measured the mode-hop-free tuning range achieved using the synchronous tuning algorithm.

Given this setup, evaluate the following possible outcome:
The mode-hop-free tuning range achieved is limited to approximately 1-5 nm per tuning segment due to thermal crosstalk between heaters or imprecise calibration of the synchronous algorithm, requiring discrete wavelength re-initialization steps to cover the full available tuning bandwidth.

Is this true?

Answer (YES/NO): NO